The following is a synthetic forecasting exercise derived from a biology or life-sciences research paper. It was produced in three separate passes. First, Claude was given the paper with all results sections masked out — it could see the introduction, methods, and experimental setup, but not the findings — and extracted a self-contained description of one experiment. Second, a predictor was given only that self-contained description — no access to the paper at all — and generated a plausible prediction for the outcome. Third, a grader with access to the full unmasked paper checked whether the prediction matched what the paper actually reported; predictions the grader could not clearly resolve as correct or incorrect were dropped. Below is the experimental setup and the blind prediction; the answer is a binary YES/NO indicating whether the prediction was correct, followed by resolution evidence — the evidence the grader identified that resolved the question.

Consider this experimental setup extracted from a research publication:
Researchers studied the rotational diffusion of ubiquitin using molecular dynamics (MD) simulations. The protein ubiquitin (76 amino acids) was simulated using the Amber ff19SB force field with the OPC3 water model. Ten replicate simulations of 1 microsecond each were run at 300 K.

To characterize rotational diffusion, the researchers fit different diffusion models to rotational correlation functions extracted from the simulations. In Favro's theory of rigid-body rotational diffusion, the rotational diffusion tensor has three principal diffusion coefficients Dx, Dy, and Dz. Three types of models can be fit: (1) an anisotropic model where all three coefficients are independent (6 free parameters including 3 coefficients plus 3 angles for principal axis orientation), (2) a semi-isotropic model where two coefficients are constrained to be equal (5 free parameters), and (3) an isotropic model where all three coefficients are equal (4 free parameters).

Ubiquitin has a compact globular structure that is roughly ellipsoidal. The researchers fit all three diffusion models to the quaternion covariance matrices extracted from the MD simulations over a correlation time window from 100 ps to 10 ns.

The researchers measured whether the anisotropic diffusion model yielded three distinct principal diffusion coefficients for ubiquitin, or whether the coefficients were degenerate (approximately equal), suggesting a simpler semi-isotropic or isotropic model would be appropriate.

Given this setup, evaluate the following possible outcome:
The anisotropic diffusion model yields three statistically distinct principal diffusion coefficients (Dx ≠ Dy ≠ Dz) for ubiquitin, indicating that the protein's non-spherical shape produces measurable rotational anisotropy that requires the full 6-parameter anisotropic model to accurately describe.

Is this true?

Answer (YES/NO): NO